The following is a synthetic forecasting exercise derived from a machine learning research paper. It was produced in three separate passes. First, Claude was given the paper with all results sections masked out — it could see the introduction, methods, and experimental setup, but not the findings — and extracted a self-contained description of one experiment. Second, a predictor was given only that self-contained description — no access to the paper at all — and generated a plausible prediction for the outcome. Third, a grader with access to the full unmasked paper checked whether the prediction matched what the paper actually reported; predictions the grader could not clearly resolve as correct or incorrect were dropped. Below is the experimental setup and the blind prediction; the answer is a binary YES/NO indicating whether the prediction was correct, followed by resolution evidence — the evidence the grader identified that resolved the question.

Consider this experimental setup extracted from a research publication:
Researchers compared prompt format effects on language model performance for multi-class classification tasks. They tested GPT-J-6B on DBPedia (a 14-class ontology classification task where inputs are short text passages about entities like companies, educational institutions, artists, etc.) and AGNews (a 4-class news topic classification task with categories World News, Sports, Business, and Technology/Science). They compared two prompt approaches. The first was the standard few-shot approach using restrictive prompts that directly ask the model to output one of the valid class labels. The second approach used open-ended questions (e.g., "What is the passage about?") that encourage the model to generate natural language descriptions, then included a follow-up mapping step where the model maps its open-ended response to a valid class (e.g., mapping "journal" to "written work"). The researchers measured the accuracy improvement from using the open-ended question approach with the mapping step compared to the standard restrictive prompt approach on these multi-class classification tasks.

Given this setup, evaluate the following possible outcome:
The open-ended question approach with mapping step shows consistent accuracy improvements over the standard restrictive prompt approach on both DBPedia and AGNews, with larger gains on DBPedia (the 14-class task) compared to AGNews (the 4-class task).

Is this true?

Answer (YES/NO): YES